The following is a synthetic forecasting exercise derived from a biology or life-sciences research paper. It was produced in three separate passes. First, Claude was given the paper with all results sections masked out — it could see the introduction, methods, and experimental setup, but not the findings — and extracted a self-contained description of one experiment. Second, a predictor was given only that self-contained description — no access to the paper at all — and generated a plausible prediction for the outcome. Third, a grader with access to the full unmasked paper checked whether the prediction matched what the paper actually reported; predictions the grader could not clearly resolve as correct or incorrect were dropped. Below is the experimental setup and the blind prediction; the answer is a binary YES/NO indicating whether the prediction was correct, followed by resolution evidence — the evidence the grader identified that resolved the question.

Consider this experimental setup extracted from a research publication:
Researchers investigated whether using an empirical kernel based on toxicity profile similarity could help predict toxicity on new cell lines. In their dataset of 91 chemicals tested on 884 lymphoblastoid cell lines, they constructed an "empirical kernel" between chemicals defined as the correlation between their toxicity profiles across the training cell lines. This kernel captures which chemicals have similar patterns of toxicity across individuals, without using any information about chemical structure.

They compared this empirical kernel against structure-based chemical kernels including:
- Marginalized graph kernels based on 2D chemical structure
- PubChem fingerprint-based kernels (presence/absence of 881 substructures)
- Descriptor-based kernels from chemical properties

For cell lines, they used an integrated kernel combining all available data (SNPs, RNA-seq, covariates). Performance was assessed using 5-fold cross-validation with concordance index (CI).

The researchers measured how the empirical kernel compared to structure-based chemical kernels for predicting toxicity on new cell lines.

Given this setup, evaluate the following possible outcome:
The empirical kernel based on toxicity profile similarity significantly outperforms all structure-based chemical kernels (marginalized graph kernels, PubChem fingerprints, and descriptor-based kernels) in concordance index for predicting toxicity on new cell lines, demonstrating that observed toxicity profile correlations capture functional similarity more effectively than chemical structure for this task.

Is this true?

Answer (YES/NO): NO